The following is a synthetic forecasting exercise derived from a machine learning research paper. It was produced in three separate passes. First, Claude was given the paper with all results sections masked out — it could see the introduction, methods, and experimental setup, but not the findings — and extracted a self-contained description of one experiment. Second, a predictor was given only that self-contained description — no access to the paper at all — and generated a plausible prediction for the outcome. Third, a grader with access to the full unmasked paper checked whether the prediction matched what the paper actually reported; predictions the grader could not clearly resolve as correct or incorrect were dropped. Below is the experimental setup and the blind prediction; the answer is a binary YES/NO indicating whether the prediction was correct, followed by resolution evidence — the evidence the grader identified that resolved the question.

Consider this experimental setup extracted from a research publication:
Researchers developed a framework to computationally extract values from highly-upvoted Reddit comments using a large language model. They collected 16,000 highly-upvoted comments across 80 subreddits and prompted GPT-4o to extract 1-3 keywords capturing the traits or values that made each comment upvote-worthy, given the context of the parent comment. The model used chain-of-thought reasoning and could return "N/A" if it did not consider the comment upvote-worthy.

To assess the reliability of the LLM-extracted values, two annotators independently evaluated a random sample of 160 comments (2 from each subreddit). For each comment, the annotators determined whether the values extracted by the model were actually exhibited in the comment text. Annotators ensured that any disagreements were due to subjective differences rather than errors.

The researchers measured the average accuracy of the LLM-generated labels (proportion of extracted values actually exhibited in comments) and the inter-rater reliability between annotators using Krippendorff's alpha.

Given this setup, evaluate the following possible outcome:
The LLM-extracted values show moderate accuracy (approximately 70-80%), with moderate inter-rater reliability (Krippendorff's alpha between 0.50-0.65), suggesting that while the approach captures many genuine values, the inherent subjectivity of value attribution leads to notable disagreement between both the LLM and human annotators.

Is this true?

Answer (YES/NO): YES